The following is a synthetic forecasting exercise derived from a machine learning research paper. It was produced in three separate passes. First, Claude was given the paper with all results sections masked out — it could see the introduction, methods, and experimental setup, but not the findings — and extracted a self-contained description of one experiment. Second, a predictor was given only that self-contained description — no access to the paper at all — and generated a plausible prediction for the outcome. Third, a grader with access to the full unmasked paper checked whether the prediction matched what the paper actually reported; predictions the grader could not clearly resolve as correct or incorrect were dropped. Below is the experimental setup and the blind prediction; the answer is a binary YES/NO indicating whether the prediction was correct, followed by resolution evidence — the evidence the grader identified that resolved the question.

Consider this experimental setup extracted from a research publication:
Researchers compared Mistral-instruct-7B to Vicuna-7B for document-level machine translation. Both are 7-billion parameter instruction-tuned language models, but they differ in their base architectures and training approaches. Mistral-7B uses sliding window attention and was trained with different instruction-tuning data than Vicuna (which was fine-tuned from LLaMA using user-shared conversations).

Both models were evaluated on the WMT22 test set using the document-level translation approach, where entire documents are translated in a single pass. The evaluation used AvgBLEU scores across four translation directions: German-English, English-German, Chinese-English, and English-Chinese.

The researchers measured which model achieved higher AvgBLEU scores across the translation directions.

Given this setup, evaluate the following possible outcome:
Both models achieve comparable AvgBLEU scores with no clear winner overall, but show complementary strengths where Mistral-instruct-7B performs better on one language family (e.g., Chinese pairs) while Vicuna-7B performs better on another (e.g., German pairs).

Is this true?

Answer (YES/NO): NO